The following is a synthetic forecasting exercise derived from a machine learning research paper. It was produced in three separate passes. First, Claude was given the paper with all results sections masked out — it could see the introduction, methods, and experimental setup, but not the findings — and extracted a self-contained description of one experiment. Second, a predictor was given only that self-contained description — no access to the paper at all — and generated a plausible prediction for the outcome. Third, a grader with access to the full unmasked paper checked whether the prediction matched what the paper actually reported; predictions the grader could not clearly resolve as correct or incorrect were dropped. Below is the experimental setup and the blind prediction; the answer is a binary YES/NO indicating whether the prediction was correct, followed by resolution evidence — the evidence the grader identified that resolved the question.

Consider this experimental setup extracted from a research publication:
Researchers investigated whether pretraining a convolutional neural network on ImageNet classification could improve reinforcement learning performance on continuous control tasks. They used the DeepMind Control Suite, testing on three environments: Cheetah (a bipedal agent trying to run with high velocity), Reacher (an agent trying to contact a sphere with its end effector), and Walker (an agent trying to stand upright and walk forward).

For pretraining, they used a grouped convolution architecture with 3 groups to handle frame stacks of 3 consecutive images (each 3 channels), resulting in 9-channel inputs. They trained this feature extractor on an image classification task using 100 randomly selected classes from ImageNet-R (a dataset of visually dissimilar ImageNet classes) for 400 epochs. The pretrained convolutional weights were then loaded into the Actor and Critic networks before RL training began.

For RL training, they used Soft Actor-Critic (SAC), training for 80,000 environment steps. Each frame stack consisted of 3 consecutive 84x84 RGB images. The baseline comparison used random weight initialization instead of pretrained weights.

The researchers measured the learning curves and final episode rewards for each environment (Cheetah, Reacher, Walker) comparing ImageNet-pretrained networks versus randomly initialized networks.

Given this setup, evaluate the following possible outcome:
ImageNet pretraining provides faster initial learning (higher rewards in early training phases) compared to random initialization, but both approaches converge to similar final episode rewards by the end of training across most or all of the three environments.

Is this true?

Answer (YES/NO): NO